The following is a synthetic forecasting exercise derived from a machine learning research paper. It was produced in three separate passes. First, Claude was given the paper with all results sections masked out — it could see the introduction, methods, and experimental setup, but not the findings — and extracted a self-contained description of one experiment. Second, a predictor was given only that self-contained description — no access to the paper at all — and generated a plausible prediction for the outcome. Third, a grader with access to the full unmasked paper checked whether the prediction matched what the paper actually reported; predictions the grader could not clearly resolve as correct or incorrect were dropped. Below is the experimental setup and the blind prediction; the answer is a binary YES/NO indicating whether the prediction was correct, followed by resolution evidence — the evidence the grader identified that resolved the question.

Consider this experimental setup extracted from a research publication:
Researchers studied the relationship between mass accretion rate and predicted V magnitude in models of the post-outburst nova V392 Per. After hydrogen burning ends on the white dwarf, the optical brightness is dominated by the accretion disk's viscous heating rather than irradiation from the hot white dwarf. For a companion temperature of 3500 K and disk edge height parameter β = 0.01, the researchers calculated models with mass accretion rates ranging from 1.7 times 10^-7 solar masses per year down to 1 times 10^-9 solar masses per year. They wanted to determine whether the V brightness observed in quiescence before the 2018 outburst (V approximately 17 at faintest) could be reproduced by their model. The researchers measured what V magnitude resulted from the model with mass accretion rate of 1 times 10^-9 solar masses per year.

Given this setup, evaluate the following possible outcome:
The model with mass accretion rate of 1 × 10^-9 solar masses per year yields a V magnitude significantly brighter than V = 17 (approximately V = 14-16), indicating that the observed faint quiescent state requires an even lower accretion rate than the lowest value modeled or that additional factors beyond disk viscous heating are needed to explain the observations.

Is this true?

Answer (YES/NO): NO